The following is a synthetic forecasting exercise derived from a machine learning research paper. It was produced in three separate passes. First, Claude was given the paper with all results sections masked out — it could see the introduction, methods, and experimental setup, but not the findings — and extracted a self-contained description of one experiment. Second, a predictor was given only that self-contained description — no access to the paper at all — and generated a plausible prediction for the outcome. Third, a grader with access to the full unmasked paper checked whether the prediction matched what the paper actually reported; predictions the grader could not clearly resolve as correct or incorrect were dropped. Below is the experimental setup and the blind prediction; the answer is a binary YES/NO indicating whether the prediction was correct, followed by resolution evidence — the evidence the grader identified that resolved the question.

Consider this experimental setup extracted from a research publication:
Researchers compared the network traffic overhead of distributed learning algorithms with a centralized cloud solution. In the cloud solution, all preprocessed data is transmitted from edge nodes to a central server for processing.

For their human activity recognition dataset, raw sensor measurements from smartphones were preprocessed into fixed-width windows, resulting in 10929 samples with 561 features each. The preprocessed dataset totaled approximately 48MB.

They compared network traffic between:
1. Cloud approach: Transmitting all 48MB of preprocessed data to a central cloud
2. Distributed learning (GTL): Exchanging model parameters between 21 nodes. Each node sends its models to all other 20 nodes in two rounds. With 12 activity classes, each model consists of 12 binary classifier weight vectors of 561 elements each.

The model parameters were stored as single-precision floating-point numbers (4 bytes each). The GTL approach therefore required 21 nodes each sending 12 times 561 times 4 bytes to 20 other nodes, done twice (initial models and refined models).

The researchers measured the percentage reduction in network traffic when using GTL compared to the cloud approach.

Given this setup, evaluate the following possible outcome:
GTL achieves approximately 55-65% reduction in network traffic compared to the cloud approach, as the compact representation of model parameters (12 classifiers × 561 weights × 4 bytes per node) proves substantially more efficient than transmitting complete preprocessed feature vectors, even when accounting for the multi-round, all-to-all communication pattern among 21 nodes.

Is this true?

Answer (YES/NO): NO